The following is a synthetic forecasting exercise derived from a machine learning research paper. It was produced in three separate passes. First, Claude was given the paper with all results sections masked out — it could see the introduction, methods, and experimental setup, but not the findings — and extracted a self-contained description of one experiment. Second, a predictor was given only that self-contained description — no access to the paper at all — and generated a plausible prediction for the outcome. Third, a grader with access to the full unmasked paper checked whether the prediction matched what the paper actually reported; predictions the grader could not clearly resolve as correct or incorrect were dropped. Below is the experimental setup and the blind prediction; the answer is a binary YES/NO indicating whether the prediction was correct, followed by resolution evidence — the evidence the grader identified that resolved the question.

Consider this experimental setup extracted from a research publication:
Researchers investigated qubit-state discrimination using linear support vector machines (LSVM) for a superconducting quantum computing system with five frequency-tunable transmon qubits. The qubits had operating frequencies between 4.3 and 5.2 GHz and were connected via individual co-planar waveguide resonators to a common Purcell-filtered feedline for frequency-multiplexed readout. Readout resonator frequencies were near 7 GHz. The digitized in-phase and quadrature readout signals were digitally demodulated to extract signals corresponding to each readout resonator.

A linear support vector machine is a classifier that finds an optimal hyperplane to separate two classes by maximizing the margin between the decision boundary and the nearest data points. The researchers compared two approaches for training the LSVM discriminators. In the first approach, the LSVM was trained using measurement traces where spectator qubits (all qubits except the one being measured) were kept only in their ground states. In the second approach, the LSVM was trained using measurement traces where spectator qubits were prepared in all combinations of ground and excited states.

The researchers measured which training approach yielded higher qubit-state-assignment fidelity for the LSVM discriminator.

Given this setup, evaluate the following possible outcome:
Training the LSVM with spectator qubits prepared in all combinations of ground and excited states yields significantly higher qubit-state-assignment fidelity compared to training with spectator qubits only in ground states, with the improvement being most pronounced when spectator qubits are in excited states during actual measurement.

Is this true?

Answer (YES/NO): NO